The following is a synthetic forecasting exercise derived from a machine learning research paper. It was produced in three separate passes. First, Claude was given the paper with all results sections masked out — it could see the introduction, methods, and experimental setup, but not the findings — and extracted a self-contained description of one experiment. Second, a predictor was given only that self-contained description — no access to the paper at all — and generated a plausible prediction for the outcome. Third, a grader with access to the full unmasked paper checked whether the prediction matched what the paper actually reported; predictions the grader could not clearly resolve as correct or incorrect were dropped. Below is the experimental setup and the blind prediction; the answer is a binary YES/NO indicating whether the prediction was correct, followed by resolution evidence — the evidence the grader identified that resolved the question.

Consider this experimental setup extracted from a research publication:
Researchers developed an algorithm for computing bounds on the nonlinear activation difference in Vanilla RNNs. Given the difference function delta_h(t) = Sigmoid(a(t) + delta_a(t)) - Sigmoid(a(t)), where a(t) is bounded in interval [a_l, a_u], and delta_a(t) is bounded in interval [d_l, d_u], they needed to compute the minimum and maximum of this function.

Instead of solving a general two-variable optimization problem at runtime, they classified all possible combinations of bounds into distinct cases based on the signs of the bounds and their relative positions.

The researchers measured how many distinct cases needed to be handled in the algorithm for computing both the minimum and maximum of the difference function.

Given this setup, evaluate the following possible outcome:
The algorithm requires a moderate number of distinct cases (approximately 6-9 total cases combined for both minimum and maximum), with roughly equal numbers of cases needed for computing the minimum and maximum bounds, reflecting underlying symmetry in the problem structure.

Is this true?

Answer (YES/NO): NO